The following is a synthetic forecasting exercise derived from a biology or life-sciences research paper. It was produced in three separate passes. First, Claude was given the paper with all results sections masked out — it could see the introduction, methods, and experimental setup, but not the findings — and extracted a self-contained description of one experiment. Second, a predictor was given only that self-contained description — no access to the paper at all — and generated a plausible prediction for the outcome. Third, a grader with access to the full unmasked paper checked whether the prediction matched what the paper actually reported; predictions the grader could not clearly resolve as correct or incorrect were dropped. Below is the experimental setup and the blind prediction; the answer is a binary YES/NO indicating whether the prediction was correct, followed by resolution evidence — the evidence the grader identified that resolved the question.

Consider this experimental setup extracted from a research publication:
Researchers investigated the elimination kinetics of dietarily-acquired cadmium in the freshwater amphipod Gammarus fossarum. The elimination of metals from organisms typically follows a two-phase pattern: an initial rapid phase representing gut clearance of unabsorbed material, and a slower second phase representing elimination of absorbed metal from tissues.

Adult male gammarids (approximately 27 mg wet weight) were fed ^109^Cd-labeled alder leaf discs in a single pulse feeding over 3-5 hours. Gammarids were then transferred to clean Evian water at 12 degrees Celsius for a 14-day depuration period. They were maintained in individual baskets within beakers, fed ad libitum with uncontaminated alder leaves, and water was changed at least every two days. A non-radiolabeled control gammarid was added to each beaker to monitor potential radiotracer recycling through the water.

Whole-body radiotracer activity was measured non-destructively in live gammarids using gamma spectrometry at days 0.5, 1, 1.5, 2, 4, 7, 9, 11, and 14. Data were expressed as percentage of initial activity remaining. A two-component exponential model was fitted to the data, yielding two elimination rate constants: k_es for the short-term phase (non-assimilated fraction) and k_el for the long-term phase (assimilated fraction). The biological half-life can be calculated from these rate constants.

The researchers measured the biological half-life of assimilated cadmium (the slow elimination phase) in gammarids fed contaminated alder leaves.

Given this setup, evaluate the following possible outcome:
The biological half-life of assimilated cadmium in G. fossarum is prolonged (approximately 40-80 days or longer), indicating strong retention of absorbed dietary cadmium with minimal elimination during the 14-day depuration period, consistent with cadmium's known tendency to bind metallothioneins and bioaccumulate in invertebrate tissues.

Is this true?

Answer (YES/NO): NO